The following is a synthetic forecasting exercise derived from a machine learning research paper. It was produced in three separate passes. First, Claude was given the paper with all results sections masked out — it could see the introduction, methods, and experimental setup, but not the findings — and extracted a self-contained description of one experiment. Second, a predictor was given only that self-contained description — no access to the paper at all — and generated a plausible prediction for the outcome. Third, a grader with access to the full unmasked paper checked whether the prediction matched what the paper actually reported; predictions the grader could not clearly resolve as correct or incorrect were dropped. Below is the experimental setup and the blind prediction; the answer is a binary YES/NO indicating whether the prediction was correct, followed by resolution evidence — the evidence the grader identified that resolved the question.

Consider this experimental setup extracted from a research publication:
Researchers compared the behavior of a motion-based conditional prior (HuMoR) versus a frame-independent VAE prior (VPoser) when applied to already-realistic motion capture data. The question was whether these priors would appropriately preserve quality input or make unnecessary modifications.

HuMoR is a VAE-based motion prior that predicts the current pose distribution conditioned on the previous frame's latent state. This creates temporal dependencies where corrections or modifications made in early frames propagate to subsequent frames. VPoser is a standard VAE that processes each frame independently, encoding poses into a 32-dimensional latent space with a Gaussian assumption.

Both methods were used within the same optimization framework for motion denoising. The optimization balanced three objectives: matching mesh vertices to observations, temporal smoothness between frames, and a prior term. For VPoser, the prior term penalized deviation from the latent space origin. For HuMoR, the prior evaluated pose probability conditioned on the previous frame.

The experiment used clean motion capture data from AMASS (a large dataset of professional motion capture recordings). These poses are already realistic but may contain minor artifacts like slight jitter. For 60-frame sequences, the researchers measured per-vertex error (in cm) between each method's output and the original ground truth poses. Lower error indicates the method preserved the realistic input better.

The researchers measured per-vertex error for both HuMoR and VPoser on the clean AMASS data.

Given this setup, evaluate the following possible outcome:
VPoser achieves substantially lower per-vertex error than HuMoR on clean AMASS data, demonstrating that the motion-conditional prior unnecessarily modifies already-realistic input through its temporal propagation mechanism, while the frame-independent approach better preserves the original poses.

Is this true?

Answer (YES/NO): YES